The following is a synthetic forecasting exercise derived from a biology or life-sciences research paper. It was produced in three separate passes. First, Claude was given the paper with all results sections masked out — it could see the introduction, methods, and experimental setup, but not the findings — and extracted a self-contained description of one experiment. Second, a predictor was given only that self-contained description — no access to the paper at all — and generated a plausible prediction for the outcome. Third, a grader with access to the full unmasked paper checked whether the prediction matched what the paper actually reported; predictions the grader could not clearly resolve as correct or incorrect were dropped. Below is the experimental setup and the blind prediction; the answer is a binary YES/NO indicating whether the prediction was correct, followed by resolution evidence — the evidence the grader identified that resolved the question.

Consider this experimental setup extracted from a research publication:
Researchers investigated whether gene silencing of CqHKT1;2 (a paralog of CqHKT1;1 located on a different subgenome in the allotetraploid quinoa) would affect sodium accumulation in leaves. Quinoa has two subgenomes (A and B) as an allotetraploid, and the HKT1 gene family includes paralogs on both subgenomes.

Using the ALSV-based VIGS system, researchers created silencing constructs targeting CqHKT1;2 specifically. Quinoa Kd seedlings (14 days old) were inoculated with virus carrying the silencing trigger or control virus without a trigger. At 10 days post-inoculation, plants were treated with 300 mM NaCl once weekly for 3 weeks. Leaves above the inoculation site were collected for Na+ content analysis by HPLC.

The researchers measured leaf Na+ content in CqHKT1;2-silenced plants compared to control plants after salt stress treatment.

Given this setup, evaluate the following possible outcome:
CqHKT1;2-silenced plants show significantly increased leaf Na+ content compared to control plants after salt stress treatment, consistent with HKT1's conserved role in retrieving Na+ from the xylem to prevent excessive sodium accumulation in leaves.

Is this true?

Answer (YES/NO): YES